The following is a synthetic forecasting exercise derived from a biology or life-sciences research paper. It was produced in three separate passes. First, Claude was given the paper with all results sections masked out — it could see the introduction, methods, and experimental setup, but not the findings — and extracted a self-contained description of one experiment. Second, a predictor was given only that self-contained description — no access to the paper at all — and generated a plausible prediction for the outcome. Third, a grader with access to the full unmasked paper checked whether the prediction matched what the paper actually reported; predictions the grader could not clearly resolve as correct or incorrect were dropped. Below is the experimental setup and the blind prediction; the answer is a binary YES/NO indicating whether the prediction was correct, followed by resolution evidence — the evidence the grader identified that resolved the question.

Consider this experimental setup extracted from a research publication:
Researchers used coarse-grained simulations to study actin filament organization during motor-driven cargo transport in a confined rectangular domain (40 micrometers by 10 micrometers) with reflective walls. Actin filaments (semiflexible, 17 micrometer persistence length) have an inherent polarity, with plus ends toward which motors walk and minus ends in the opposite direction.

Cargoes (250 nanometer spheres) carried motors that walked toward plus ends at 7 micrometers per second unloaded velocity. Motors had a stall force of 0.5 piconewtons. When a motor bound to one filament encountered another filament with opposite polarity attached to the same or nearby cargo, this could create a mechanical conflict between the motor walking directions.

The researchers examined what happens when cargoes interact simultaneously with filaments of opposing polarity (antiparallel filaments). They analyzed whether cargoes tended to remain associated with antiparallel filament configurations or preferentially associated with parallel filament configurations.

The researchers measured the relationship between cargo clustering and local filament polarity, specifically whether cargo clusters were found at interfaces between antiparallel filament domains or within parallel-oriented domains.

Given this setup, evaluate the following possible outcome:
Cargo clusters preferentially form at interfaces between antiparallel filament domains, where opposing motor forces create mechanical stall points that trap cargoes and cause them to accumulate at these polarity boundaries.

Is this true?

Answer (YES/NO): NO